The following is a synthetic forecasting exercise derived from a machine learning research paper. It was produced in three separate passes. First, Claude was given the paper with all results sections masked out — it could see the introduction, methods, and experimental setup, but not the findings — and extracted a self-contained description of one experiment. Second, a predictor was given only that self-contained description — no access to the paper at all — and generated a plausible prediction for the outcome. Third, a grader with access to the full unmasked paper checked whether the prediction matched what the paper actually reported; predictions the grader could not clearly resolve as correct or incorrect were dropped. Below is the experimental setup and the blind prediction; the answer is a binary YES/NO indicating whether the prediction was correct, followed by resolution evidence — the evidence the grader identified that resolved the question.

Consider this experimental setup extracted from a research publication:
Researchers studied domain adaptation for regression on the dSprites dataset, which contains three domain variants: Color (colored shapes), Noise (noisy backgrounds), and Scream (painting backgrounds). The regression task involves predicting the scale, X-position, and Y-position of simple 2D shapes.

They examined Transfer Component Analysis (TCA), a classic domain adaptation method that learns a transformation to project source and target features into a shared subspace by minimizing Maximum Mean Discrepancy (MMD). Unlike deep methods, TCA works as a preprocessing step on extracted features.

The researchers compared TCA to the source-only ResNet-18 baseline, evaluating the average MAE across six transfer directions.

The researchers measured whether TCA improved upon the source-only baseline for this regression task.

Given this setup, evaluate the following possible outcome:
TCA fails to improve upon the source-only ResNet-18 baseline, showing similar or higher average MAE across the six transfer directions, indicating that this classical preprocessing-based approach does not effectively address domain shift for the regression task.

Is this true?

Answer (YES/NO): YES